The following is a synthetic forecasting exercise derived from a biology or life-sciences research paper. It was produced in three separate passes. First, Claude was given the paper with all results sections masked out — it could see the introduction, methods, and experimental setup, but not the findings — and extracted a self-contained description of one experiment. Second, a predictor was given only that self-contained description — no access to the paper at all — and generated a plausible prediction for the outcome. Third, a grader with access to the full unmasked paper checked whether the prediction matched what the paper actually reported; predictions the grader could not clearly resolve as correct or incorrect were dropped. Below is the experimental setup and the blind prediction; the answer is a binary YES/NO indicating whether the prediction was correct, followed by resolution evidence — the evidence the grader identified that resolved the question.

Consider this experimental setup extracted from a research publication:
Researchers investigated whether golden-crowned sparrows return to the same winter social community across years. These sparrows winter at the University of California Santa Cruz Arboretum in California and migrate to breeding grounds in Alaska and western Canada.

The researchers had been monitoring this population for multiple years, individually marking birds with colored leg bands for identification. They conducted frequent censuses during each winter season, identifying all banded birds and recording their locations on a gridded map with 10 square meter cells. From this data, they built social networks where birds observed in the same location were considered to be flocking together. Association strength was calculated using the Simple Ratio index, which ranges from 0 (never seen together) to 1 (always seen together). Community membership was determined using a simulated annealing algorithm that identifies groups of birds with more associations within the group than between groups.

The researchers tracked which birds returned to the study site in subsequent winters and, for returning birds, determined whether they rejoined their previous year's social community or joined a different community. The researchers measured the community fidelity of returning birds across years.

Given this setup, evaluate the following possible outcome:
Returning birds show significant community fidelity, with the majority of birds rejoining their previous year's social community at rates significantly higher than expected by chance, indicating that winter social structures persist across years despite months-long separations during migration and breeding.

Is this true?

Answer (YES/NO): YES